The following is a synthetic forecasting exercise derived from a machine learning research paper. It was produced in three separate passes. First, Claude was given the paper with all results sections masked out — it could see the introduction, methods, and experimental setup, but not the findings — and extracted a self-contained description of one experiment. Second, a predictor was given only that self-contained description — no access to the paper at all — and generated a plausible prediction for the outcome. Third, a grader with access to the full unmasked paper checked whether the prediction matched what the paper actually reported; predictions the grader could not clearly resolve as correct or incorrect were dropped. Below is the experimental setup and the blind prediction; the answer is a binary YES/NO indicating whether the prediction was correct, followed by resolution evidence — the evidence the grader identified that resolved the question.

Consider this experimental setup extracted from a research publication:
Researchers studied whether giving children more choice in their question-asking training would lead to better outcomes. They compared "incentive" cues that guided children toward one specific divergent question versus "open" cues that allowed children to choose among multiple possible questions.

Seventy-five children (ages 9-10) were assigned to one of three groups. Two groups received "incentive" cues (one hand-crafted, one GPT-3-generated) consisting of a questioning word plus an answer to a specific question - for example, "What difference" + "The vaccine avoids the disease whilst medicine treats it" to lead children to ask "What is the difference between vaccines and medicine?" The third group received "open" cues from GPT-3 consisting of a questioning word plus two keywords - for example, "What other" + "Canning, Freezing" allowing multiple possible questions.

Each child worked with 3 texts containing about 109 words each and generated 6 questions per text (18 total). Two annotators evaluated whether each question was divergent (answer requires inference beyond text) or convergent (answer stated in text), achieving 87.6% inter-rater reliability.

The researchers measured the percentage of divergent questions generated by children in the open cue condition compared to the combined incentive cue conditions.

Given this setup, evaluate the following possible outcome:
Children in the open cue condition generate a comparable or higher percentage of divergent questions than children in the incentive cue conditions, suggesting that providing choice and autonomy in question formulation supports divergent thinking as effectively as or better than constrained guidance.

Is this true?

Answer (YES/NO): YES